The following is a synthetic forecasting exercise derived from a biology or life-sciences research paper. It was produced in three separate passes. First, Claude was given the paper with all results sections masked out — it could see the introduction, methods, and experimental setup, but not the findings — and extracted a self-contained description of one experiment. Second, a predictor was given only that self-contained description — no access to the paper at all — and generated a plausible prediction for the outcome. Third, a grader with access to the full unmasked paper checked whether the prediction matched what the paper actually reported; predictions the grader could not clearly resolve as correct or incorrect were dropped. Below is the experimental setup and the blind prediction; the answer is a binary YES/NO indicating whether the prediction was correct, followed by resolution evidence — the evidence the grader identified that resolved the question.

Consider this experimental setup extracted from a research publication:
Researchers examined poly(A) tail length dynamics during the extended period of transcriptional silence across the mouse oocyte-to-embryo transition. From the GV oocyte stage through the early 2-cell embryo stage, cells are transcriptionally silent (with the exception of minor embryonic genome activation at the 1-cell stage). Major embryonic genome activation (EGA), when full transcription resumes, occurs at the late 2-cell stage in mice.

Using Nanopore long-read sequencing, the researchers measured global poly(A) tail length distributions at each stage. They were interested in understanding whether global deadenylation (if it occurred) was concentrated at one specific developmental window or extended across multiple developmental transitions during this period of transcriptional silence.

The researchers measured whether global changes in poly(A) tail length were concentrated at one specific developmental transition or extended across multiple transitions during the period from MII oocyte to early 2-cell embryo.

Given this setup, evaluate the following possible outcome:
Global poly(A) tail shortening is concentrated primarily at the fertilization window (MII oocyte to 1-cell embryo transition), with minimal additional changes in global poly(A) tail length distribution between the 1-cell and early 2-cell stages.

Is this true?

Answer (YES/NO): NO